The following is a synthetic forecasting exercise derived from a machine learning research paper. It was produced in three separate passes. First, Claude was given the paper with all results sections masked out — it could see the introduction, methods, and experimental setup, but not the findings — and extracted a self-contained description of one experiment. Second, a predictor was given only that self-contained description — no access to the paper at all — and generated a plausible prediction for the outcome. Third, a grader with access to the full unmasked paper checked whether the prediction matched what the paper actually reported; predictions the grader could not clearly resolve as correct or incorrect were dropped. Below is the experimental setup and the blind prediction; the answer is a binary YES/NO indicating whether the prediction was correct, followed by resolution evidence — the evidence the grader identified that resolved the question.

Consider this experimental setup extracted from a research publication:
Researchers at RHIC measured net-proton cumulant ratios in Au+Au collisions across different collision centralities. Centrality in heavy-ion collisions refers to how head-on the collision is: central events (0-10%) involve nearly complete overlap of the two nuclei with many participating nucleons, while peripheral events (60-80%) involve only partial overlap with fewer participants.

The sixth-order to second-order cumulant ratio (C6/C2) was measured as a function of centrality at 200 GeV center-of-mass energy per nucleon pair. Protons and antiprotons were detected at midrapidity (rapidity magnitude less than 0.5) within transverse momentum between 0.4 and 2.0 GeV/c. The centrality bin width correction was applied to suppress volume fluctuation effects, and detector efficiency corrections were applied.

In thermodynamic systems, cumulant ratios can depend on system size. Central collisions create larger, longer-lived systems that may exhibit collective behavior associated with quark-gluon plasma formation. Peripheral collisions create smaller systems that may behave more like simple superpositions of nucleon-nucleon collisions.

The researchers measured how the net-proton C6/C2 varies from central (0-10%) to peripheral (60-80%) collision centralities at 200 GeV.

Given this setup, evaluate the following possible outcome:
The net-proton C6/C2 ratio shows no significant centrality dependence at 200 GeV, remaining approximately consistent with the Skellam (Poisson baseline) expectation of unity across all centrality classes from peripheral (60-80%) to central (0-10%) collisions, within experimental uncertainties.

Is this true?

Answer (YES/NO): NO